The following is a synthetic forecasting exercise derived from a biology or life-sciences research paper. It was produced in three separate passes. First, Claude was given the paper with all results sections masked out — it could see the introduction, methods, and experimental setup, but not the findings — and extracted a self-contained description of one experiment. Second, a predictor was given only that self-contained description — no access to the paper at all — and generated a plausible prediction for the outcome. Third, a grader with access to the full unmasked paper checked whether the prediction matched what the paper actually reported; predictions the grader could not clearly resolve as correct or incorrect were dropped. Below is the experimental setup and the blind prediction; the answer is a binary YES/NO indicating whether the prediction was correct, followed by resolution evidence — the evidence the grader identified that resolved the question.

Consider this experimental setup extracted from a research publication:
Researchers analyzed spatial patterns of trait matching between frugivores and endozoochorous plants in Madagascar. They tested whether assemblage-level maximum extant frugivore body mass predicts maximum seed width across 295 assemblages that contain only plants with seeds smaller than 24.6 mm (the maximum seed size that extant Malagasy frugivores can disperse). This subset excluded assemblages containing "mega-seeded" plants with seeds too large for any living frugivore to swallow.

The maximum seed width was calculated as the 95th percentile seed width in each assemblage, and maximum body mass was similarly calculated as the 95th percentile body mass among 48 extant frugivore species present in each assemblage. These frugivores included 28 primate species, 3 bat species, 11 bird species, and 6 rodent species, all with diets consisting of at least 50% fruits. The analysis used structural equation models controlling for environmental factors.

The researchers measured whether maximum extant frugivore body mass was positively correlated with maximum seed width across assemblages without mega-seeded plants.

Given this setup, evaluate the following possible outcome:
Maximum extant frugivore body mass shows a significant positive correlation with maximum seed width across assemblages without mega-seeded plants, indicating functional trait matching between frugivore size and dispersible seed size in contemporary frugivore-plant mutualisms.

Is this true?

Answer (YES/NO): YES